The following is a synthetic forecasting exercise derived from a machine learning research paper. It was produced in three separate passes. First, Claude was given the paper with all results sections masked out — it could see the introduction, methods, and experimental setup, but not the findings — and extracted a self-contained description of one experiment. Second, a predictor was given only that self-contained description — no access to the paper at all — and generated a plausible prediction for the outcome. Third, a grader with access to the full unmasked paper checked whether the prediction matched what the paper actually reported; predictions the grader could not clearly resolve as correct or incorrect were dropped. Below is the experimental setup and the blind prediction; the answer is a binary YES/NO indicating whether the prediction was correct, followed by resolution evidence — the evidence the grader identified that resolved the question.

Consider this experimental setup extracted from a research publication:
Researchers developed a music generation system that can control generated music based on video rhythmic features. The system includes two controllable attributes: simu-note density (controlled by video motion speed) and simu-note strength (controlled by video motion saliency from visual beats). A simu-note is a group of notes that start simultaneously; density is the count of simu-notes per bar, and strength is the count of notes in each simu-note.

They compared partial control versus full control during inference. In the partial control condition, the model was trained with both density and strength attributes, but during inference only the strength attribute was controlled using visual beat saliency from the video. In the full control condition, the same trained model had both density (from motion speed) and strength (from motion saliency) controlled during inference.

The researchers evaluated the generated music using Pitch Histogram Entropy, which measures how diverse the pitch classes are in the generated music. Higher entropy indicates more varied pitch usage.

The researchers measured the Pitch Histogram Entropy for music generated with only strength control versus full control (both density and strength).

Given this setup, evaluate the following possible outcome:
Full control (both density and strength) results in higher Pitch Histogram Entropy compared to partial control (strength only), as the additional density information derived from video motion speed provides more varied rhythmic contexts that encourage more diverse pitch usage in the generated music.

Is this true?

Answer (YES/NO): YES